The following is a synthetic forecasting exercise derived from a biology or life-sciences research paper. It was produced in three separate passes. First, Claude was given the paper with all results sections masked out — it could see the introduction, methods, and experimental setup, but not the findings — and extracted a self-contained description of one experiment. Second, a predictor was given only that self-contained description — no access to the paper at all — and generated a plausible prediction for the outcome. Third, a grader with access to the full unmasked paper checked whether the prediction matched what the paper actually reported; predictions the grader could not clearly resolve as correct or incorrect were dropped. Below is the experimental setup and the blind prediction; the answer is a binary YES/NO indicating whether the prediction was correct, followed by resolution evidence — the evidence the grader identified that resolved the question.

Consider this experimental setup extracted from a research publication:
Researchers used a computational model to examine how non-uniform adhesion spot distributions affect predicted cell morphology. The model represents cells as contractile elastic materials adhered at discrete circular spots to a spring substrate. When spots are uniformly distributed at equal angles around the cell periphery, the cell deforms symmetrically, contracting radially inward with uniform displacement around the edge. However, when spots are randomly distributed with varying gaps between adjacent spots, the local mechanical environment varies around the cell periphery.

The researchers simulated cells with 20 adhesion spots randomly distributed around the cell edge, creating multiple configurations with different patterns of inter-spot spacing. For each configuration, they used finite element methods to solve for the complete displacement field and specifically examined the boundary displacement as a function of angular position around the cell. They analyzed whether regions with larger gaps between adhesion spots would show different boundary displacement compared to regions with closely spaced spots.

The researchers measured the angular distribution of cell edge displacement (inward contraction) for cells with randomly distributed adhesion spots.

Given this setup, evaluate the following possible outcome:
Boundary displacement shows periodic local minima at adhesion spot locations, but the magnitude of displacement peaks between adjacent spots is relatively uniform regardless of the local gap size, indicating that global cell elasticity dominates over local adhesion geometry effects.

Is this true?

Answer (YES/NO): NO